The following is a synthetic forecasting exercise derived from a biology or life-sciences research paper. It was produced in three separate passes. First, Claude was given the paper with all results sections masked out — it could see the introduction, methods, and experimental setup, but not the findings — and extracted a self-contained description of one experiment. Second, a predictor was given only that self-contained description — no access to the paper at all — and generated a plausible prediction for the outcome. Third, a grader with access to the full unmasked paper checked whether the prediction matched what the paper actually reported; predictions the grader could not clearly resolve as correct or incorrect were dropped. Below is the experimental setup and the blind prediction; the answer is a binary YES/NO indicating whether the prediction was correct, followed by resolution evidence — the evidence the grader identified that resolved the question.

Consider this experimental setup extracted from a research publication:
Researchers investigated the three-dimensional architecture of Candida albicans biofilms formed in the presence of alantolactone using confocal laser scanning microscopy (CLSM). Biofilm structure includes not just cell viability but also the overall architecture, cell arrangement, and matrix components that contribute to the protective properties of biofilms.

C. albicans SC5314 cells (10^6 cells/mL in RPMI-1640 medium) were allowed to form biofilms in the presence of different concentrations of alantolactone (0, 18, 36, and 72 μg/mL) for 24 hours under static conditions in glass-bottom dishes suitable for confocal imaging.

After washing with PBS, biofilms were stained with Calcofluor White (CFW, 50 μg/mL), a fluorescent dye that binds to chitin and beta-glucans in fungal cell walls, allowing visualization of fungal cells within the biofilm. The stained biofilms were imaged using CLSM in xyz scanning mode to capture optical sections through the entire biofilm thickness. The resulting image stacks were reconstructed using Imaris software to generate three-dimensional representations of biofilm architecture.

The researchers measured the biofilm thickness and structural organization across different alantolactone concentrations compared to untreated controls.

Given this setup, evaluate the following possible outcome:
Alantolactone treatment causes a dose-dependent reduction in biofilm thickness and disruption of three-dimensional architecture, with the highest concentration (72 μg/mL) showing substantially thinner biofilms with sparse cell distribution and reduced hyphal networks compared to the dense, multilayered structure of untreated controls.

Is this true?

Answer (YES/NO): YES